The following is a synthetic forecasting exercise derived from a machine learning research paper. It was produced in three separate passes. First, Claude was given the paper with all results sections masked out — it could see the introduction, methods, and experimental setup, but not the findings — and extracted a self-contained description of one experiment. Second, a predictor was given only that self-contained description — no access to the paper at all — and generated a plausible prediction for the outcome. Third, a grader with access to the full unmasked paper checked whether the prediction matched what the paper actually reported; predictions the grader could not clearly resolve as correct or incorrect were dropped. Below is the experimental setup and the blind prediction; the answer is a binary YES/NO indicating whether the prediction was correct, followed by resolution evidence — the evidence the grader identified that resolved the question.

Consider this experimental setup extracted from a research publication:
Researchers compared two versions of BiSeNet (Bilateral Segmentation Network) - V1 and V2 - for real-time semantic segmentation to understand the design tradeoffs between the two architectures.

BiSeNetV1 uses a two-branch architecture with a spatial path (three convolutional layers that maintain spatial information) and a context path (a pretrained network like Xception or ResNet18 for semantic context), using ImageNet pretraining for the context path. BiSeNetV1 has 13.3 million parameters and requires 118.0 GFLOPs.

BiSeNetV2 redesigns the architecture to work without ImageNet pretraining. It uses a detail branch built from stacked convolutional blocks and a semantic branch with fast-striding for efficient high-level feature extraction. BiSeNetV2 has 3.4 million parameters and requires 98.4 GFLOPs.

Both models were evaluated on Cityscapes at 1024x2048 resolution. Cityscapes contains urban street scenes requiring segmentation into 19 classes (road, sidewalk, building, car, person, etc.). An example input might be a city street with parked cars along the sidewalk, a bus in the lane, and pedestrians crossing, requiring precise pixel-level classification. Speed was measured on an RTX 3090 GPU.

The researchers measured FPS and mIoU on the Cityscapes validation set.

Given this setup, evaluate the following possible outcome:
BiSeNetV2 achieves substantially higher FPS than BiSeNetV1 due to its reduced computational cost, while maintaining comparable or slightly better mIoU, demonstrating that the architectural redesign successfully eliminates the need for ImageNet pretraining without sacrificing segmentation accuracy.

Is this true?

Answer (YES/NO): NO